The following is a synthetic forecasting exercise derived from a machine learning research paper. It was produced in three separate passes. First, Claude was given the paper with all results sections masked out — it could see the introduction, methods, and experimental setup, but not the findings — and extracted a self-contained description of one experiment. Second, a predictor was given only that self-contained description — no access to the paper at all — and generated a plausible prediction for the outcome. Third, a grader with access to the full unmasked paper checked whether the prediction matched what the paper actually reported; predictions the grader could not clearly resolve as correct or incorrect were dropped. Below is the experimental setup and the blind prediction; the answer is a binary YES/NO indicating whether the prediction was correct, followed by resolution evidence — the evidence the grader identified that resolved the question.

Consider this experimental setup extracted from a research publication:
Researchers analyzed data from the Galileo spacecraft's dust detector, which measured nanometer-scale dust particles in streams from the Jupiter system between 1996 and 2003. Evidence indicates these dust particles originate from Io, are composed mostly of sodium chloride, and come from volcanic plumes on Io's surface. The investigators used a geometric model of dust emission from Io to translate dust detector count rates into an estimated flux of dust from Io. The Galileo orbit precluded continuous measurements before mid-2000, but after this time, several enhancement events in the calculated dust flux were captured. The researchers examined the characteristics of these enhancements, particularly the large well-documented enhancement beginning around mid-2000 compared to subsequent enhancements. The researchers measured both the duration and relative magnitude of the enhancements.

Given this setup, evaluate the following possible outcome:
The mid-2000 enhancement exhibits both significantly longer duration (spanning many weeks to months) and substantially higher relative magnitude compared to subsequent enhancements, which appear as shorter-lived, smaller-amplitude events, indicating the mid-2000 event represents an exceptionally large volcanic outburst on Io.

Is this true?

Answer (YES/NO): YES